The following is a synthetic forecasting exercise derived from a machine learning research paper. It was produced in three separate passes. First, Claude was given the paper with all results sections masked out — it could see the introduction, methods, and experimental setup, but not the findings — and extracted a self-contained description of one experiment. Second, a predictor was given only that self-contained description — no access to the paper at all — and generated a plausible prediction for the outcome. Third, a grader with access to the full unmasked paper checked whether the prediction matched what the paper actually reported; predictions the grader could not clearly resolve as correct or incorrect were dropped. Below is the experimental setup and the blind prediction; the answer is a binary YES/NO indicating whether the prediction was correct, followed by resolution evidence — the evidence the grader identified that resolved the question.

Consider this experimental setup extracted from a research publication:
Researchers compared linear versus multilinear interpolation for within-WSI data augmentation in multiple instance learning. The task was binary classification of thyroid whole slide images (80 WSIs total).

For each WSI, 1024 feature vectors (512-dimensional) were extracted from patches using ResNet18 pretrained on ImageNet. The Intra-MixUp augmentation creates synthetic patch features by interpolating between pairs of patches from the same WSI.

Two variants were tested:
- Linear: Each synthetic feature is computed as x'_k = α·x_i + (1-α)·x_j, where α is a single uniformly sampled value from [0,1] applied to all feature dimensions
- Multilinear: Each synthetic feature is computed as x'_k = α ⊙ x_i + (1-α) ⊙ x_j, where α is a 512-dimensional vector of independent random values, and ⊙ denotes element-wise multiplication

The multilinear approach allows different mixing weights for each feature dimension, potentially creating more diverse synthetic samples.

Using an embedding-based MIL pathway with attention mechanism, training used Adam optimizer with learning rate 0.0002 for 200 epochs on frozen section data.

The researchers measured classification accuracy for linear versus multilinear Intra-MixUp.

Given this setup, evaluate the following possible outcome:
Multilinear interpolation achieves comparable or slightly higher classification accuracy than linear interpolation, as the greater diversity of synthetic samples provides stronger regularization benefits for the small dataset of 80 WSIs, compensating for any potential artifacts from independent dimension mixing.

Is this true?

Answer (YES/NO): YES